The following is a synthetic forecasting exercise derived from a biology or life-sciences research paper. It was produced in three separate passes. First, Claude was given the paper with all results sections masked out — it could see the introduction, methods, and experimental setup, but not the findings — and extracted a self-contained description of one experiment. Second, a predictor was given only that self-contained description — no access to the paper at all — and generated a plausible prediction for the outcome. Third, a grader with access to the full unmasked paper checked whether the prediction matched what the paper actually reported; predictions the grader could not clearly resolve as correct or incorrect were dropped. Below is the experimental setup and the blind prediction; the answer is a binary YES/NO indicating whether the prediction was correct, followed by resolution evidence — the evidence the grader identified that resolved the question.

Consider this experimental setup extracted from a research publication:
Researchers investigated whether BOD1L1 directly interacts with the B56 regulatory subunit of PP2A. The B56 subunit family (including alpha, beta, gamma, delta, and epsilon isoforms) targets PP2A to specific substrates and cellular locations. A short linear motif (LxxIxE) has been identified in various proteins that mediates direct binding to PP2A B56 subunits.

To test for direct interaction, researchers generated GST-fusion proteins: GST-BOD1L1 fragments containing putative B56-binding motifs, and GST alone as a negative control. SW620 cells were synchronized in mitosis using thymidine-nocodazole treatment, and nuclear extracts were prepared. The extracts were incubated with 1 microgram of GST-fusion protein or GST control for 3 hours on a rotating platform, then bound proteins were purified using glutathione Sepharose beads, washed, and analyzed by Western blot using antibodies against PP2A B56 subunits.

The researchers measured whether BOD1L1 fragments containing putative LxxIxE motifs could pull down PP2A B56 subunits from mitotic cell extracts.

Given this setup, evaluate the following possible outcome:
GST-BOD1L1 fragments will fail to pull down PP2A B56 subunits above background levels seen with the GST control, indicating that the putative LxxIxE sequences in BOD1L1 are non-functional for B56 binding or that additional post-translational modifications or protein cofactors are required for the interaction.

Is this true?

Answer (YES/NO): NO